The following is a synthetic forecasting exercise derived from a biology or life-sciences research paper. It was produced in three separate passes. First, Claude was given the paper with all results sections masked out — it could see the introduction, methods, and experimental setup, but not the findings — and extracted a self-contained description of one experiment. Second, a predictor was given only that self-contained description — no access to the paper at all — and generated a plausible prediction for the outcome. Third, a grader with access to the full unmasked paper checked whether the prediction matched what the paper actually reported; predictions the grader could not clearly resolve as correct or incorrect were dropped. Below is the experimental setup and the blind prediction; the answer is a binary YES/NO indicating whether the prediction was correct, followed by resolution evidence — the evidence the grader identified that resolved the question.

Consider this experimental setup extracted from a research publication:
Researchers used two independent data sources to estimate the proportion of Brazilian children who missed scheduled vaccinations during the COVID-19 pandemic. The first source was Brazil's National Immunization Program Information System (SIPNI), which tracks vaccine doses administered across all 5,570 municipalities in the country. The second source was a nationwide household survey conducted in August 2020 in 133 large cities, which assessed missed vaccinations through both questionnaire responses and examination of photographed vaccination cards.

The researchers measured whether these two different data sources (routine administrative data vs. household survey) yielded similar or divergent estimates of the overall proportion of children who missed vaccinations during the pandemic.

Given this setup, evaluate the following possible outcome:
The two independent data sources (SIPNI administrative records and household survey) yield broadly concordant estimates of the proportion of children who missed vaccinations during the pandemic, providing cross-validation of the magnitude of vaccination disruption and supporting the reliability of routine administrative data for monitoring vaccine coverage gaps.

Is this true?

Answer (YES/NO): YES